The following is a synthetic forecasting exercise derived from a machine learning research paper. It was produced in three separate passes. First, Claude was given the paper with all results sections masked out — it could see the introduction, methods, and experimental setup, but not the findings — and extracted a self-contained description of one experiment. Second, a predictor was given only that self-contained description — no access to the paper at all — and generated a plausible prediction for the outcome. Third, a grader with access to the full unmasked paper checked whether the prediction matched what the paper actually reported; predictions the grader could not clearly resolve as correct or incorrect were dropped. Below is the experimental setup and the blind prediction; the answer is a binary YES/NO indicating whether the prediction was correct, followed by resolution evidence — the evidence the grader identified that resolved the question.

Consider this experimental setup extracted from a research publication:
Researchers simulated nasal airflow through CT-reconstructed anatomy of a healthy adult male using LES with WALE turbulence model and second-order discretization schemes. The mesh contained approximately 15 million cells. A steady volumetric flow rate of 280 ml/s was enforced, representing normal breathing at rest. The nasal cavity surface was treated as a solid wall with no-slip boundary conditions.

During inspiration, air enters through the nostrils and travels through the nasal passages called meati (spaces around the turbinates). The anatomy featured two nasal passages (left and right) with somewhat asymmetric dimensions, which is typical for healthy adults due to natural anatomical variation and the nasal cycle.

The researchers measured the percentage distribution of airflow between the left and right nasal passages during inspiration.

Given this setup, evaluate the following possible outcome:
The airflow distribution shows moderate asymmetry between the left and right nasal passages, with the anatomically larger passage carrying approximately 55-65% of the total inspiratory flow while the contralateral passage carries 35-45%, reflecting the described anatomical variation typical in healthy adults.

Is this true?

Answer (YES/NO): YES